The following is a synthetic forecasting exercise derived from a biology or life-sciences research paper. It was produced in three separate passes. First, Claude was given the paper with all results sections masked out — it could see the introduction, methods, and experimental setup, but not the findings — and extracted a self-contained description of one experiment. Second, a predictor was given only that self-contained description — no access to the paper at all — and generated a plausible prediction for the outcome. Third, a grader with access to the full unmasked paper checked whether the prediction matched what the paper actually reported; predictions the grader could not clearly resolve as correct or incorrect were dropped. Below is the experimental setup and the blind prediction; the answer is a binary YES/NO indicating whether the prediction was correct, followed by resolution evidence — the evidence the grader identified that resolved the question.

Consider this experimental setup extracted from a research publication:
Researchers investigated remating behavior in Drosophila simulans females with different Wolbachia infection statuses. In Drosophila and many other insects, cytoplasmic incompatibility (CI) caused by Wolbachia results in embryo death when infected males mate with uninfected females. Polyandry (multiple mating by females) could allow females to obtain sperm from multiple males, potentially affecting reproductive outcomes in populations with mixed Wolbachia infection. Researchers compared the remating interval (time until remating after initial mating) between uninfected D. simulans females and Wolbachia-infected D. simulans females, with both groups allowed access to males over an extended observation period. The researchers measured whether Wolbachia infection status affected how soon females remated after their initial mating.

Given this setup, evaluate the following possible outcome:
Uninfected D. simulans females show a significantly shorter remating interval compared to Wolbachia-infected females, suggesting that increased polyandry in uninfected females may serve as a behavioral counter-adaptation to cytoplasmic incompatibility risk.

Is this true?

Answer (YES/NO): YES